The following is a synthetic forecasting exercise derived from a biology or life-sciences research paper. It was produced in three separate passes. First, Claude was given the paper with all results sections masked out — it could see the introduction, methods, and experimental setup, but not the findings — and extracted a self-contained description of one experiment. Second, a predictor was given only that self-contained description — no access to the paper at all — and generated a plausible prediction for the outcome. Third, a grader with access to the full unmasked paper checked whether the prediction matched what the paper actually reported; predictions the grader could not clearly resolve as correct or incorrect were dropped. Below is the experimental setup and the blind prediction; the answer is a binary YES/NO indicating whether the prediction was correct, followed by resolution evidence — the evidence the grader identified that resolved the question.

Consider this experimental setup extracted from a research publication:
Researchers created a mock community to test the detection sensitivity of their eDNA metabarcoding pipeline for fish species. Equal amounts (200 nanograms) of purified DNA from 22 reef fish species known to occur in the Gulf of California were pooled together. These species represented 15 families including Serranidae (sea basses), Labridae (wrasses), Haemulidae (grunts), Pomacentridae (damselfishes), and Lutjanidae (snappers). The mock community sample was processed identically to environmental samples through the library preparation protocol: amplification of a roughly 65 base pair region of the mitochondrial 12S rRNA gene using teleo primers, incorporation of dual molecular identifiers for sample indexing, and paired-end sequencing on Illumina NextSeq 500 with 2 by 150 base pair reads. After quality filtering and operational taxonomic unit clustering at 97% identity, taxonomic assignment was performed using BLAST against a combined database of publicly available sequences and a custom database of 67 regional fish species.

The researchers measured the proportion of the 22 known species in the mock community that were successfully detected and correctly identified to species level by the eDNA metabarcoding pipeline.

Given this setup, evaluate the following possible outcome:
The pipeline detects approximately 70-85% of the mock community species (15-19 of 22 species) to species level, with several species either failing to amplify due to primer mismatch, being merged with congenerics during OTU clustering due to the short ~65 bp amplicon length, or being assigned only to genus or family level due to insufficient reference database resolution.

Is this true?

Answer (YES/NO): NO